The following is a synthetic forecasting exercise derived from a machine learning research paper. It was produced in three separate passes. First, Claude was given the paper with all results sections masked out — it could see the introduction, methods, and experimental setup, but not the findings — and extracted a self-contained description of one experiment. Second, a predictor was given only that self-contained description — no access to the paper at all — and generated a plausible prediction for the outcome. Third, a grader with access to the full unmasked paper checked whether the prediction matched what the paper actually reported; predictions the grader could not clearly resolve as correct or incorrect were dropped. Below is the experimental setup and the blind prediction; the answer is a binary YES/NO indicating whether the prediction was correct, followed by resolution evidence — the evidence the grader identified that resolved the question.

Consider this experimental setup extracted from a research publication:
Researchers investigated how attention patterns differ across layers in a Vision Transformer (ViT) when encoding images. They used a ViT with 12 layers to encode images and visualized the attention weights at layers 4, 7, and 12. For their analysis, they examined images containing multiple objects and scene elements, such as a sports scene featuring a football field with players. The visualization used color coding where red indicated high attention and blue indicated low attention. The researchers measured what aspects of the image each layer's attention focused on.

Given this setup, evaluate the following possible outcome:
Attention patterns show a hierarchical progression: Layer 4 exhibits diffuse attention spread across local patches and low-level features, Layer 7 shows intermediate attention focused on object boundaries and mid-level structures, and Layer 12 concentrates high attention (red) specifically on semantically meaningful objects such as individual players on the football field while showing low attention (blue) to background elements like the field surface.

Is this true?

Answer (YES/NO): NO